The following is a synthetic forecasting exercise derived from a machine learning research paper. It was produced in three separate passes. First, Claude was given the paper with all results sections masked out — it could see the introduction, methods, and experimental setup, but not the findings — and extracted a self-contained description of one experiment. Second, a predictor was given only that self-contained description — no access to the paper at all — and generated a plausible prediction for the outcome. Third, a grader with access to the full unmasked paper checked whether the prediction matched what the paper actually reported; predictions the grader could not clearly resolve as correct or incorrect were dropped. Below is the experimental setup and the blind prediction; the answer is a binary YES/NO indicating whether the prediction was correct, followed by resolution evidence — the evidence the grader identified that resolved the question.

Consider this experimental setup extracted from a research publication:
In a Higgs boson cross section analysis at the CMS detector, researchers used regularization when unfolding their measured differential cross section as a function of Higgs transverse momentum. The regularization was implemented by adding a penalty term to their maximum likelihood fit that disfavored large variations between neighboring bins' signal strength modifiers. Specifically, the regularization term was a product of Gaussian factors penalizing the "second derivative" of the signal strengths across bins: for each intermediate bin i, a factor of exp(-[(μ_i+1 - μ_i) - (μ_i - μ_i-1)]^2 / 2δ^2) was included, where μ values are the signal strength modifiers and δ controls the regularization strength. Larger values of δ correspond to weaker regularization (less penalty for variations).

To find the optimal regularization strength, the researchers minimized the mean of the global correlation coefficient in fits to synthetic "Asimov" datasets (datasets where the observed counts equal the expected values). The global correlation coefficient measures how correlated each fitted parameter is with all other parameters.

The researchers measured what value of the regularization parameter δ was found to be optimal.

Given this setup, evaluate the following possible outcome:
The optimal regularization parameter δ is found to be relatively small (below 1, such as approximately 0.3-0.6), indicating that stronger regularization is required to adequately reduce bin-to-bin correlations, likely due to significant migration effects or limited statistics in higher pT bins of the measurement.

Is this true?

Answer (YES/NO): NO